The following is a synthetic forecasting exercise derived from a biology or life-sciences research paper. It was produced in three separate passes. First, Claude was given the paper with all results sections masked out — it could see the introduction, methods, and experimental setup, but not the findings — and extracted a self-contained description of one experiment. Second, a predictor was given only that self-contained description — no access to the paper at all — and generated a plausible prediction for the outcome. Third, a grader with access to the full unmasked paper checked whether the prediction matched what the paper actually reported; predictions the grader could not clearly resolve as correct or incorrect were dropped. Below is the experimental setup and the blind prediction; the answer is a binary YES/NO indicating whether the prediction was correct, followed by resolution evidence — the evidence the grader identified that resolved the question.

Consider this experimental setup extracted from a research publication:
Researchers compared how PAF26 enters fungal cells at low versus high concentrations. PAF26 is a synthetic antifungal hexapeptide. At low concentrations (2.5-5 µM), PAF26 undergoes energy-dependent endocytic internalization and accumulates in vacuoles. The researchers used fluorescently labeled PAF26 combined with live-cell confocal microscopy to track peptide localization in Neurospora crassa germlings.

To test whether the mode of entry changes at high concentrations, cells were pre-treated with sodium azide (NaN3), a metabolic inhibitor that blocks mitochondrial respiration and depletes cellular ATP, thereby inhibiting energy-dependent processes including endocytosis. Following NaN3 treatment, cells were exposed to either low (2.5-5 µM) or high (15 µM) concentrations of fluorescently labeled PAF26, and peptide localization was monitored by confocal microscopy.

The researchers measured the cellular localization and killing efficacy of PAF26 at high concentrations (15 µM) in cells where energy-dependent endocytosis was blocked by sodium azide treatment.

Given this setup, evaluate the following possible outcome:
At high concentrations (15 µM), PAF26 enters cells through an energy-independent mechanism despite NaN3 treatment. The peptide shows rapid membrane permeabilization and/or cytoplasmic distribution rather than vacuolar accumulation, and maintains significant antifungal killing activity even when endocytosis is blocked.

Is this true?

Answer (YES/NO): YES